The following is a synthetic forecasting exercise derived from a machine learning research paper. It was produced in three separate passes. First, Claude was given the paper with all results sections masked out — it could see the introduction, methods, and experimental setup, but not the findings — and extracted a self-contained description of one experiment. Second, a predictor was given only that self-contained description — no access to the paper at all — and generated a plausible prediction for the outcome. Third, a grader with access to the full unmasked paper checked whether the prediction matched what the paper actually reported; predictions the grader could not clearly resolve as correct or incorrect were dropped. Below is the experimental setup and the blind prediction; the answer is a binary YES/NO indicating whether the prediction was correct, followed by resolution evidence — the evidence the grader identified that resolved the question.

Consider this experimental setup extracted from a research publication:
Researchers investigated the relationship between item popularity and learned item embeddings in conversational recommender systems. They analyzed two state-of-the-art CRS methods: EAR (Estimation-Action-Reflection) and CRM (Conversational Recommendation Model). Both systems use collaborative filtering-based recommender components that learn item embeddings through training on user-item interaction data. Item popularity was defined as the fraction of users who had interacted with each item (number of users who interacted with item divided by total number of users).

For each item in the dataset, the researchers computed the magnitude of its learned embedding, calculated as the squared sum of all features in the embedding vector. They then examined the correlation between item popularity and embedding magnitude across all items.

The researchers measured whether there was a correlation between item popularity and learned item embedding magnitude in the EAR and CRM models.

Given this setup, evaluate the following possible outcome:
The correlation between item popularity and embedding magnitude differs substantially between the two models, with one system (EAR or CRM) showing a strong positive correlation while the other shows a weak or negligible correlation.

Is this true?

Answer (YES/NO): NO